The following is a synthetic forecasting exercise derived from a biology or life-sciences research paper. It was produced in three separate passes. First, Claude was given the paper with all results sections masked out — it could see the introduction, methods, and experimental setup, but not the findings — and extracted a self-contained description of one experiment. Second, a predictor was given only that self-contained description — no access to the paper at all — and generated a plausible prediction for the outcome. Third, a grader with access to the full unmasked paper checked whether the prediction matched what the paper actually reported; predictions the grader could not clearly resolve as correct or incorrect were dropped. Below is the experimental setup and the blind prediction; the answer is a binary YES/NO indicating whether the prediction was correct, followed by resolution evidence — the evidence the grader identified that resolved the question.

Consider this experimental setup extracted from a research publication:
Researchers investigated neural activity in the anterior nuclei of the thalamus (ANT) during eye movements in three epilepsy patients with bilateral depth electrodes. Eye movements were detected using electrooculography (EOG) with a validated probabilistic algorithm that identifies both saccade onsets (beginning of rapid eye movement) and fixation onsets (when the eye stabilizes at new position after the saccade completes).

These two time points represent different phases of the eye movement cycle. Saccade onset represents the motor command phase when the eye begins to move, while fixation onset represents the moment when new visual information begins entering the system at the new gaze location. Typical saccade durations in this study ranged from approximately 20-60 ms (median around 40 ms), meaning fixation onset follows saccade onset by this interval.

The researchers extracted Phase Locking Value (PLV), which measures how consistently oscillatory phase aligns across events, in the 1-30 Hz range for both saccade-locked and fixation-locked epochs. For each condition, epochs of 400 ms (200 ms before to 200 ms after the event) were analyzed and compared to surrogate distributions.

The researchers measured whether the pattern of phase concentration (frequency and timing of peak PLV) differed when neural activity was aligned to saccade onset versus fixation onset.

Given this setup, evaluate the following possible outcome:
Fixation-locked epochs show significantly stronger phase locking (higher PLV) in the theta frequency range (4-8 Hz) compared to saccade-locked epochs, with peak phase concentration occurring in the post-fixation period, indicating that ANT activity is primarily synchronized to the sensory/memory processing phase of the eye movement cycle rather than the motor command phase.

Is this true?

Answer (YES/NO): NO